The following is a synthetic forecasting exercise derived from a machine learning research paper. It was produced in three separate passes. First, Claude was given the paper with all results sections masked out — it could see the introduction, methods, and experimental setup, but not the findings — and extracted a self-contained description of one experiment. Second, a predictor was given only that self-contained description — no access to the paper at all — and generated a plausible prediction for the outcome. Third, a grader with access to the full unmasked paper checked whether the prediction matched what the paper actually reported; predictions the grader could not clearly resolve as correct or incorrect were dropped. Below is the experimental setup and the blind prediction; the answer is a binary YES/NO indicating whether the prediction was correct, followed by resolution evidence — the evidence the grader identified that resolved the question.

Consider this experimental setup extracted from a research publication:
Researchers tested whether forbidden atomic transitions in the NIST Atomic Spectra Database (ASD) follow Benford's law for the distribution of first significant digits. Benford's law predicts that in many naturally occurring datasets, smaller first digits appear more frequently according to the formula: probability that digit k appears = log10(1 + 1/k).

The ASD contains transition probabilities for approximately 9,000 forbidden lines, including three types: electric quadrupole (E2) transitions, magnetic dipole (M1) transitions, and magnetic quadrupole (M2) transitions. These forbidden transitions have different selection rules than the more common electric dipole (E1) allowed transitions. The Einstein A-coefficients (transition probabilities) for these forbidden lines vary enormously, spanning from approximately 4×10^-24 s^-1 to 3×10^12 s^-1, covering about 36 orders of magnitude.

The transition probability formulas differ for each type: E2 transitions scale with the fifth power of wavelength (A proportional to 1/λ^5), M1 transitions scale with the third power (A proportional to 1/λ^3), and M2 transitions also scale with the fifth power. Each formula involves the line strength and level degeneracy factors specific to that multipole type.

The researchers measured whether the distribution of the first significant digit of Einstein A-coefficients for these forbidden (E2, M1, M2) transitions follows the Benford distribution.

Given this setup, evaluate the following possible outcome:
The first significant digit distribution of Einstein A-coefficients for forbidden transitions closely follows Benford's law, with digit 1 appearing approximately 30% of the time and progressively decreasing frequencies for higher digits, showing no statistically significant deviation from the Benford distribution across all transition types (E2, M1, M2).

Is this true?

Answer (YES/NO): NO